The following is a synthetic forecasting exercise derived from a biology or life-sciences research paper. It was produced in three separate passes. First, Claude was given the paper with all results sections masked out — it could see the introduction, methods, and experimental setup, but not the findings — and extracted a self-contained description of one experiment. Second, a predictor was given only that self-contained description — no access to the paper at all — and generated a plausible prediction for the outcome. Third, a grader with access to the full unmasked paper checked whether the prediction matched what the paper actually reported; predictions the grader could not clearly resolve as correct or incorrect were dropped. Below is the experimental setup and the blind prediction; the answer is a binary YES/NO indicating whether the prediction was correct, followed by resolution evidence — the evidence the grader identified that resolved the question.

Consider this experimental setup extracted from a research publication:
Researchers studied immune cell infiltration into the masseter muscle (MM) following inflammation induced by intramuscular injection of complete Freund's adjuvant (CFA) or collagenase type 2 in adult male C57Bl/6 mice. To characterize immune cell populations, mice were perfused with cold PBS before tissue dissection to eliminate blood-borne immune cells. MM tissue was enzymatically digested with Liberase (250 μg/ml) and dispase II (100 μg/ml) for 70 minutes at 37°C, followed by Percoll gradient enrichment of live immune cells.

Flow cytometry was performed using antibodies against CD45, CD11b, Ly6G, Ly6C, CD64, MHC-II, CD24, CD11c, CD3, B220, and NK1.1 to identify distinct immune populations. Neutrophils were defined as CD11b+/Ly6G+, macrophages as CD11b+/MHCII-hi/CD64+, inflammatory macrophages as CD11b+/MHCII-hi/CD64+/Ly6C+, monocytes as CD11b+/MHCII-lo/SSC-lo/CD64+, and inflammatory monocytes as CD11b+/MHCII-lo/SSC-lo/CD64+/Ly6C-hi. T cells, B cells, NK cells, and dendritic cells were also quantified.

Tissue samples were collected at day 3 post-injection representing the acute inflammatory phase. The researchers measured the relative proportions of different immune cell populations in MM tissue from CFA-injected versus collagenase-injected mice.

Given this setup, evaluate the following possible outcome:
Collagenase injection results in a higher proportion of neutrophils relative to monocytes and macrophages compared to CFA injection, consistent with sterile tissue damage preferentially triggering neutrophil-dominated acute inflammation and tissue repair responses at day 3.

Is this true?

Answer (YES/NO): NO